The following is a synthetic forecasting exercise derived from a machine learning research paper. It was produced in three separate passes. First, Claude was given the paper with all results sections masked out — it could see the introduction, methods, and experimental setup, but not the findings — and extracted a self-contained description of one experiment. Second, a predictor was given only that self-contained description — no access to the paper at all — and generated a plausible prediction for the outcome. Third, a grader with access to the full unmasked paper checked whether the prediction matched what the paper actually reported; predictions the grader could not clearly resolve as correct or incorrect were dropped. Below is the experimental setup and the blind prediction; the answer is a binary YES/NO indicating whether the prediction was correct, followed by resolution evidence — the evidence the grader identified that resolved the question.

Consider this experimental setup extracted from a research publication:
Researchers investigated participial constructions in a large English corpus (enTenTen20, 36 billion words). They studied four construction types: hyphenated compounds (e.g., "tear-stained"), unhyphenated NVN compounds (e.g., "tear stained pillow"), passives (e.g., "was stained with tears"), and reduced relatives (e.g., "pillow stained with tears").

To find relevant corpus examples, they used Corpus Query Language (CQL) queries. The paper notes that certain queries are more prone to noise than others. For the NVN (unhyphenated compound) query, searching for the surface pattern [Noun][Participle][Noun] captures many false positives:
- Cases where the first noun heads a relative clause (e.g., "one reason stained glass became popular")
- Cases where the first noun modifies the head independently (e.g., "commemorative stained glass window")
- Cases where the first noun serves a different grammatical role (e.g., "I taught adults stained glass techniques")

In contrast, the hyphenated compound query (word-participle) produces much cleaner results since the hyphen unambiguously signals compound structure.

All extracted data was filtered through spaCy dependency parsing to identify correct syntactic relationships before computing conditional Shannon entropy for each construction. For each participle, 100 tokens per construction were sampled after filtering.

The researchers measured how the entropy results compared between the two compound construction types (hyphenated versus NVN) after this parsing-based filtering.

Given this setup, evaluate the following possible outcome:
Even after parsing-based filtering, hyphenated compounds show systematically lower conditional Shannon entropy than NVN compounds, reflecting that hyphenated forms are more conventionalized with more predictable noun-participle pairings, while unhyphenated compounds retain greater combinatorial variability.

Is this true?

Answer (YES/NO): NO